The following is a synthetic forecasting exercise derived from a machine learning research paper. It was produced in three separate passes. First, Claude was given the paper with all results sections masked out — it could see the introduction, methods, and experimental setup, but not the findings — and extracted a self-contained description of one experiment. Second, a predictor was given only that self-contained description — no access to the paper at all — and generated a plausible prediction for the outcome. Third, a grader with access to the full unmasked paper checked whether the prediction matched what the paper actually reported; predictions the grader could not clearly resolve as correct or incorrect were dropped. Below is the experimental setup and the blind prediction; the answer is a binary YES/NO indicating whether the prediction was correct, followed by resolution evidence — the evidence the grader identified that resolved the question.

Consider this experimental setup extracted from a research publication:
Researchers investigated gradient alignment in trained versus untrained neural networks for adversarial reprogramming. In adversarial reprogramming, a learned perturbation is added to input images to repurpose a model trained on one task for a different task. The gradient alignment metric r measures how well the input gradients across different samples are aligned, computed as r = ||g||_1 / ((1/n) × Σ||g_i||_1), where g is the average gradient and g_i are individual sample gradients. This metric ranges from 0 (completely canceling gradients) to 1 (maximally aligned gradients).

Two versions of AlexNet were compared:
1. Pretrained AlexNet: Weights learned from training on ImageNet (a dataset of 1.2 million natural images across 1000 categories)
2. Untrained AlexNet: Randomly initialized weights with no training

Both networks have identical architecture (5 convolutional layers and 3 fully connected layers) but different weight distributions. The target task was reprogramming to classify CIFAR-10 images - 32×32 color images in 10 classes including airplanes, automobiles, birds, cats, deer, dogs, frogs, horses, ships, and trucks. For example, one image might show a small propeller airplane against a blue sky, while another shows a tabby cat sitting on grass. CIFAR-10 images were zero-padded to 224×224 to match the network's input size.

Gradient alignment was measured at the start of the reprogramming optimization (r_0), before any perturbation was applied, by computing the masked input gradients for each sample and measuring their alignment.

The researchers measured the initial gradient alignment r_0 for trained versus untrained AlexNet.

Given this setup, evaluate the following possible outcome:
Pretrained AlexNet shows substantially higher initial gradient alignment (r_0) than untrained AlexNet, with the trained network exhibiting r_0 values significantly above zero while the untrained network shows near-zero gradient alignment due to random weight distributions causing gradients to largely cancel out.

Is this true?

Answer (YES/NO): YES